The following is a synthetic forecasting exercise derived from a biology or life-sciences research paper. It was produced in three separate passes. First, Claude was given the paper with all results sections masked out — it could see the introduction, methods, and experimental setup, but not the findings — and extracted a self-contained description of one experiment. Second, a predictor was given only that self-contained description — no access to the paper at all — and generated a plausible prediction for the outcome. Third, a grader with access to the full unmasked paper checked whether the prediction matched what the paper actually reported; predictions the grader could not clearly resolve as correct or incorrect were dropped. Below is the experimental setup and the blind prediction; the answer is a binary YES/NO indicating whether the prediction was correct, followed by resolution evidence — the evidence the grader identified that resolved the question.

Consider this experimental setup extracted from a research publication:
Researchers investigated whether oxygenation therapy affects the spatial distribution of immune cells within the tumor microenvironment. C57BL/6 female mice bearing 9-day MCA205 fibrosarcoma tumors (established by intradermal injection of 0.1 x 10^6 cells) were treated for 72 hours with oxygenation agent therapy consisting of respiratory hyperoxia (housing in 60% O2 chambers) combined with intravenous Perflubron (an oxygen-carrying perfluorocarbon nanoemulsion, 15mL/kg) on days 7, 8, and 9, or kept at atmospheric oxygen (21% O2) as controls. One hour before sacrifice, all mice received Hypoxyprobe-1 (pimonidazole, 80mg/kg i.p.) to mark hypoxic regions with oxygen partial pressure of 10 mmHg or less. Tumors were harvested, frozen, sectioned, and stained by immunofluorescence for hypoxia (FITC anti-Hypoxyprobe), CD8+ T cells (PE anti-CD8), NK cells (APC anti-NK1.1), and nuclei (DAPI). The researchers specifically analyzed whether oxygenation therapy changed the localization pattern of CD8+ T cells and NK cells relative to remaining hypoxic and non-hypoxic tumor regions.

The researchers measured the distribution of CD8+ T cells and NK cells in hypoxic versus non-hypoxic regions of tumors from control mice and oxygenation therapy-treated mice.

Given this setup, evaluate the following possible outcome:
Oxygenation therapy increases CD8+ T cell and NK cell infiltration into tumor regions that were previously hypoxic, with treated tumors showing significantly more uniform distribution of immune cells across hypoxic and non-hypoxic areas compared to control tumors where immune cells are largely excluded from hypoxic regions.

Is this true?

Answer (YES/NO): NO